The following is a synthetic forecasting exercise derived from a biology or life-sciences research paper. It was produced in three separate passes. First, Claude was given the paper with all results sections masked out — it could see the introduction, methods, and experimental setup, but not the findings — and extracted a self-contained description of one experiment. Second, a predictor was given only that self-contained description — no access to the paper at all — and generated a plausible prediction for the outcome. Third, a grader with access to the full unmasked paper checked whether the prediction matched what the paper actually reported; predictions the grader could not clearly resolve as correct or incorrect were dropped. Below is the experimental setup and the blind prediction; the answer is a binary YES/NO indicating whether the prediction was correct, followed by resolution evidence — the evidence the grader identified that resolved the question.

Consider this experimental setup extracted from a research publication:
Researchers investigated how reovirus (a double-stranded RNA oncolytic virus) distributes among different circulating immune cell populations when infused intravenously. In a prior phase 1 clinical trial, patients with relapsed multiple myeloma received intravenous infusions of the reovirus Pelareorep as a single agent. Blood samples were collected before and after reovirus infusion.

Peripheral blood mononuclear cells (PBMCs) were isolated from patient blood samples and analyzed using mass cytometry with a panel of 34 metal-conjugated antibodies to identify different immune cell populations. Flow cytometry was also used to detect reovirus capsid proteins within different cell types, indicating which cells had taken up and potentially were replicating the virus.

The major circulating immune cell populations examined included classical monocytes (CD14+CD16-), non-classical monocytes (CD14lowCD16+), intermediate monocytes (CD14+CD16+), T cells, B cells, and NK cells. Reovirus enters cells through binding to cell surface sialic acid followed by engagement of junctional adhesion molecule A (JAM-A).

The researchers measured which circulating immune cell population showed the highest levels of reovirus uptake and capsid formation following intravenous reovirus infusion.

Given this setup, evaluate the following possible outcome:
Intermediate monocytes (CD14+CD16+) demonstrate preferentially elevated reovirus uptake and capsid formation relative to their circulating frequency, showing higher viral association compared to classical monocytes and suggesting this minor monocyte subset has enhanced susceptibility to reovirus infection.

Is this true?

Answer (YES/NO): NO